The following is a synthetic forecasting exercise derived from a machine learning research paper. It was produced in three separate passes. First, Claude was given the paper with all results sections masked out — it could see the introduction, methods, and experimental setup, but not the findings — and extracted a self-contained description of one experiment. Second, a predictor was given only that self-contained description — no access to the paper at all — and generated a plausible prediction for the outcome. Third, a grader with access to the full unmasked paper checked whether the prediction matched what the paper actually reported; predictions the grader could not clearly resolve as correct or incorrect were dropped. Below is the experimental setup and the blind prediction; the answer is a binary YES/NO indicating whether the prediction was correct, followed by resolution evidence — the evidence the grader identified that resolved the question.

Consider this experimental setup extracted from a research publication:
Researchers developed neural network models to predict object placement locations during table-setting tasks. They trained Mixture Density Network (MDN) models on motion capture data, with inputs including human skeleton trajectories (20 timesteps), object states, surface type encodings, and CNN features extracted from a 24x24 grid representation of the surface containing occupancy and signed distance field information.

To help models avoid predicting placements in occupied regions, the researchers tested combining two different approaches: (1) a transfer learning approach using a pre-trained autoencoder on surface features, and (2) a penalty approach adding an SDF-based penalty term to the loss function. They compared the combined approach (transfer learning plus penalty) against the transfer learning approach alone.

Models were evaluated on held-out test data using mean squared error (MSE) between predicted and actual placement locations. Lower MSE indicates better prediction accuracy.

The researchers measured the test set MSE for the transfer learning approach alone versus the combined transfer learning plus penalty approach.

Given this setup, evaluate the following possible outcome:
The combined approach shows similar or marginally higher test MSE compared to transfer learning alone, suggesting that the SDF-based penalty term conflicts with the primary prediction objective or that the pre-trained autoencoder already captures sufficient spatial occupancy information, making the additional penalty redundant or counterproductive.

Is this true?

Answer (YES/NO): YES